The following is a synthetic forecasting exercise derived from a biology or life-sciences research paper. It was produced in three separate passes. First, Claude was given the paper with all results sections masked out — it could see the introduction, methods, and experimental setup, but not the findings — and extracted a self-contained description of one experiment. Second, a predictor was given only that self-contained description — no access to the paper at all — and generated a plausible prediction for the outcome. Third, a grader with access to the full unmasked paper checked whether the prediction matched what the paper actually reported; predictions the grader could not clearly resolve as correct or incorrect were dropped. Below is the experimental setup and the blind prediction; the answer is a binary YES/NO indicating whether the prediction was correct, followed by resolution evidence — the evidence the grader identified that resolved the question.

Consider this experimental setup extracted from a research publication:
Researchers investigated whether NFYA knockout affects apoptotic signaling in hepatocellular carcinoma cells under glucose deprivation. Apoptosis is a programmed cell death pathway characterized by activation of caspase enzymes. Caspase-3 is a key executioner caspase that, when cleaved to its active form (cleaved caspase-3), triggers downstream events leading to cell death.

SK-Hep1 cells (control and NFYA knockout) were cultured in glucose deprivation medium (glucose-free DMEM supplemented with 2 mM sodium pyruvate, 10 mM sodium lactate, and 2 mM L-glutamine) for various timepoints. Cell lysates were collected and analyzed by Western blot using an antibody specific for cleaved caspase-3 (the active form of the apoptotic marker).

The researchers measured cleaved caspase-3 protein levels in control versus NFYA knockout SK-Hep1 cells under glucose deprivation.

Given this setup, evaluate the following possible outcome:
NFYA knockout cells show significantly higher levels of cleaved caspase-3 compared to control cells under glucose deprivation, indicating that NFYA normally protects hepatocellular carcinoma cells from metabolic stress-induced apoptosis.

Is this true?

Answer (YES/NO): NO